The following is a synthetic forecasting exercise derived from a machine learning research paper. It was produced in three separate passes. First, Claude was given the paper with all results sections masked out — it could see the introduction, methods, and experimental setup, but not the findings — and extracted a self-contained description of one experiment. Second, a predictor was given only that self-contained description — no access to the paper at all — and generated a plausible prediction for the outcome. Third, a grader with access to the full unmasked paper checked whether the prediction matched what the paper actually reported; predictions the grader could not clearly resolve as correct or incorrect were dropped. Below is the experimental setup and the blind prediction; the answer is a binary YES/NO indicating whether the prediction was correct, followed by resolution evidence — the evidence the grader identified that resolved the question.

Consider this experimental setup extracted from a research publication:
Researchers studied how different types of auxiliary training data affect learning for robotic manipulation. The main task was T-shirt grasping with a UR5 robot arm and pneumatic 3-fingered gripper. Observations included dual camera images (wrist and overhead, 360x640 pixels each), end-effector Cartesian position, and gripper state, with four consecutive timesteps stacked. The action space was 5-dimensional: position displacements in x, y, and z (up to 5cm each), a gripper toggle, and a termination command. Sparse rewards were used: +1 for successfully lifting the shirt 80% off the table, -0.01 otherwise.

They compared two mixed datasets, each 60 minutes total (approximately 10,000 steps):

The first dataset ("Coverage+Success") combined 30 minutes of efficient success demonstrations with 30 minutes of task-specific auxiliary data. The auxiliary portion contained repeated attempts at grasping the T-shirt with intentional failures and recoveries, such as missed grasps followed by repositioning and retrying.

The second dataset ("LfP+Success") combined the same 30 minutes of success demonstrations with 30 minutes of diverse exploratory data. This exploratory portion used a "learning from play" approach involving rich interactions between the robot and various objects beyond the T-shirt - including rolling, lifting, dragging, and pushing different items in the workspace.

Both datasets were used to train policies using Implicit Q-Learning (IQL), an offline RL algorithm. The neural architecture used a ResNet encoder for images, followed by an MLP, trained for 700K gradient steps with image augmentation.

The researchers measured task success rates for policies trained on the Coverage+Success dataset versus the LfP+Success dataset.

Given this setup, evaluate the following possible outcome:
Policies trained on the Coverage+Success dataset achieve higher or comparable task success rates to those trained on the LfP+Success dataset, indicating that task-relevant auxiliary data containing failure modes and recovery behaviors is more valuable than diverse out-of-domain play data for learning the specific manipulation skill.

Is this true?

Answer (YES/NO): YES